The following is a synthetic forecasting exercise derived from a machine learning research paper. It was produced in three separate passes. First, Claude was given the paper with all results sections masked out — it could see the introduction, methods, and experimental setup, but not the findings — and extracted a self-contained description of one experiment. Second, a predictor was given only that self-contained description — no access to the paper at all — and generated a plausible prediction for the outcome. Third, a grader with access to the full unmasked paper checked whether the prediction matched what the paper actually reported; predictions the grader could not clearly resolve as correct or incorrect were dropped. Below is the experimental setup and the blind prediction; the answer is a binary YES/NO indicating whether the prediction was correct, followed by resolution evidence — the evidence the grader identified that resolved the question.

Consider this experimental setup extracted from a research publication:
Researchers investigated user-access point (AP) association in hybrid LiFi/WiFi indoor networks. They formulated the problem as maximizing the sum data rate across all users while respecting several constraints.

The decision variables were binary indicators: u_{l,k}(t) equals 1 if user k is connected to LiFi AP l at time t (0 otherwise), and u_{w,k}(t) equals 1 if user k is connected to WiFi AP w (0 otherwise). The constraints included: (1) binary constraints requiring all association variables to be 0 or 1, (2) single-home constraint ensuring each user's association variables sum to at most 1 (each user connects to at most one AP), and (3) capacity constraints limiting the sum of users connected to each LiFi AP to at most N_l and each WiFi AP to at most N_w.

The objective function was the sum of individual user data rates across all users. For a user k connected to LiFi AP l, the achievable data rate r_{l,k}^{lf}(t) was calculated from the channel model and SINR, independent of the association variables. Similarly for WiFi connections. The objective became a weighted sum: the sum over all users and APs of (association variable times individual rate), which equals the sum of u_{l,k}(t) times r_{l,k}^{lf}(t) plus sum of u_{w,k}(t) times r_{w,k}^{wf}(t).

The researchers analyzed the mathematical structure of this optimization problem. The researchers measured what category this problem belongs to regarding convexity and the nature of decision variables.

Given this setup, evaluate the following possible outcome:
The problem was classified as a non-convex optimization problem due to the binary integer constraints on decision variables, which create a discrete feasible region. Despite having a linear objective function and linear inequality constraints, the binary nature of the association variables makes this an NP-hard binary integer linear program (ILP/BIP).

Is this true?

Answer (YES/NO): YES